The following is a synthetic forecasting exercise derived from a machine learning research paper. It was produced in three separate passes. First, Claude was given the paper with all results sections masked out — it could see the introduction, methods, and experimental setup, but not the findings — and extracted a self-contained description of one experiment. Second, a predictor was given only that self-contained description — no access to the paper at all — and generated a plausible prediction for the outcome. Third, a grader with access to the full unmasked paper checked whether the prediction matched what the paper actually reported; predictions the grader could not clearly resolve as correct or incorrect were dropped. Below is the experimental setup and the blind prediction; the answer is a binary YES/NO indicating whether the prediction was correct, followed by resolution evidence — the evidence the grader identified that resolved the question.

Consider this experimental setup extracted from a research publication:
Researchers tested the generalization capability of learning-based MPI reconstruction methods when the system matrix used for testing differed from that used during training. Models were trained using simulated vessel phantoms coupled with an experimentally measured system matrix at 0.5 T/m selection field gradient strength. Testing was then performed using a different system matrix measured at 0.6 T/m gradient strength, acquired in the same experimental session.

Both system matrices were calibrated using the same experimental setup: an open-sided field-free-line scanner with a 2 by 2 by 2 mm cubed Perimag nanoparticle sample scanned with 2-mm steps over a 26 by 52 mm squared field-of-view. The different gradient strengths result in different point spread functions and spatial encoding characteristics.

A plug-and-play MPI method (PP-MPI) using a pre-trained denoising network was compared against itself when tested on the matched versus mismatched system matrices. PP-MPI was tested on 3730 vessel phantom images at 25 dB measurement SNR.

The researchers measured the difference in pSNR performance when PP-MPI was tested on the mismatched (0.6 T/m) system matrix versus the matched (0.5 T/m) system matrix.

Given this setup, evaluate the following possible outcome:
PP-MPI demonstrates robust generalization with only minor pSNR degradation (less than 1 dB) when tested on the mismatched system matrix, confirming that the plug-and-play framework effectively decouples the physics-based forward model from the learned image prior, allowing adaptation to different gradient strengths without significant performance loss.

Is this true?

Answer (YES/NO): YES